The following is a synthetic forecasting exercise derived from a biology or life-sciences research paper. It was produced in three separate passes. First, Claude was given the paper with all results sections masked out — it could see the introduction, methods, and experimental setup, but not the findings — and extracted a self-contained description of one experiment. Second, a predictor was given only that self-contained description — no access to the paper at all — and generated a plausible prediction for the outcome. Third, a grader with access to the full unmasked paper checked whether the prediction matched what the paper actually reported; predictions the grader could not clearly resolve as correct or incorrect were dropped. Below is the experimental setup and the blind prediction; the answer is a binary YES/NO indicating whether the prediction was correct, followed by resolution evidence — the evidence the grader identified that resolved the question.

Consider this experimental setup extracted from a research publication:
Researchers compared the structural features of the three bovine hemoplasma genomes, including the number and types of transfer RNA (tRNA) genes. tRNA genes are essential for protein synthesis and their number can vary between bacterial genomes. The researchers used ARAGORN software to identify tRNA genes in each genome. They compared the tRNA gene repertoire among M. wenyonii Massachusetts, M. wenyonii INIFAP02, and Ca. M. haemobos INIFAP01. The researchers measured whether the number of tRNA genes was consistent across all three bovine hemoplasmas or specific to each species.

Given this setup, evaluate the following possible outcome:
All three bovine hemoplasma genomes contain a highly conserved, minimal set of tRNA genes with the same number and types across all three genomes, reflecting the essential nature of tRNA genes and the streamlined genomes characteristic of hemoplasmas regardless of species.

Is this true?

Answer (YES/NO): NO